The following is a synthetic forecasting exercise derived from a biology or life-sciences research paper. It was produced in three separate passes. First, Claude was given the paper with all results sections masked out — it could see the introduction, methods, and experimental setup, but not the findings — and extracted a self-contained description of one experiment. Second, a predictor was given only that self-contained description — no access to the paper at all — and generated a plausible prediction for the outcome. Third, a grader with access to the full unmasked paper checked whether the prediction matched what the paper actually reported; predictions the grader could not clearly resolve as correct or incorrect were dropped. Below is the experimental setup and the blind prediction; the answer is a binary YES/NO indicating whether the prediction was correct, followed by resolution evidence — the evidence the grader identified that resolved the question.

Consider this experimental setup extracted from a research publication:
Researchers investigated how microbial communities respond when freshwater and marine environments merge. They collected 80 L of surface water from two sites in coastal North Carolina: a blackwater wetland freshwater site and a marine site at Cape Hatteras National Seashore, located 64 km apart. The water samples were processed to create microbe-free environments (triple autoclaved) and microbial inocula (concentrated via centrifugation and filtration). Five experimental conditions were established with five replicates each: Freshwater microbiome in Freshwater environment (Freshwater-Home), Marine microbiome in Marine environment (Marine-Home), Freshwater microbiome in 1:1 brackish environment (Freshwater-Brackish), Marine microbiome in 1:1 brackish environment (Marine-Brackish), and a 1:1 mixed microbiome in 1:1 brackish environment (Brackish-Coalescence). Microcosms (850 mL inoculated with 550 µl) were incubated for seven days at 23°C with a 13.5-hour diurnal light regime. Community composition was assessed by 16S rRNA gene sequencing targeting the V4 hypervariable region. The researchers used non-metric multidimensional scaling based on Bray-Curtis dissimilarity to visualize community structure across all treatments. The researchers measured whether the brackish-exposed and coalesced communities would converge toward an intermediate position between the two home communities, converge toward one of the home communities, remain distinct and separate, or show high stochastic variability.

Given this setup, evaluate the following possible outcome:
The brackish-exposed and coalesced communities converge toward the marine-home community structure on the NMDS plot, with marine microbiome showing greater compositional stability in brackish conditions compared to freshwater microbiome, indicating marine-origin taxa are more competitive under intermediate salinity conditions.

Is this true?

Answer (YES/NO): YES